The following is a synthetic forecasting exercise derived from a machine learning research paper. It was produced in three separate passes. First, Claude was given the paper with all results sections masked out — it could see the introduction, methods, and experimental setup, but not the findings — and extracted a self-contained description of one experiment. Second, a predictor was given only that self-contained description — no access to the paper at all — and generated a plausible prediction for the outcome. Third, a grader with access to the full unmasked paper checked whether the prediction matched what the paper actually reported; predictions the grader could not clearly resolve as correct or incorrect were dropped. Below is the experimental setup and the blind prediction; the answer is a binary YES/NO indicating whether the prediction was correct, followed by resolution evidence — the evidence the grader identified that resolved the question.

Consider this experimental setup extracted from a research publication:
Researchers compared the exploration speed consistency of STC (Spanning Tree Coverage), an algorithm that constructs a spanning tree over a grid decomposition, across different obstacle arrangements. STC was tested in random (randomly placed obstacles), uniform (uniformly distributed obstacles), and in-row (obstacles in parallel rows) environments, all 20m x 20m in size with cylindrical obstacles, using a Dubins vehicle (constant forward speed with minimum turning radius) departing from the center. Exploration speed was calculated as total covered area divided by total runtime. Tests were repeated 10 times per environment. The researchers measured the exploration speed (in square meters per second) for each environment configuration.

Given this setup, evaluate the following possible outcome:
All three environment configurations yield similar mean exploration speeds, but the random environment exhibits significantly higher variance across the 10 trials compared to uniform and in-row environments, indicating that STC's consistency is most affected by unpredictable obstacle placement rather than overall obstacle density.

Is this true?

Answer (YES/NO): YES